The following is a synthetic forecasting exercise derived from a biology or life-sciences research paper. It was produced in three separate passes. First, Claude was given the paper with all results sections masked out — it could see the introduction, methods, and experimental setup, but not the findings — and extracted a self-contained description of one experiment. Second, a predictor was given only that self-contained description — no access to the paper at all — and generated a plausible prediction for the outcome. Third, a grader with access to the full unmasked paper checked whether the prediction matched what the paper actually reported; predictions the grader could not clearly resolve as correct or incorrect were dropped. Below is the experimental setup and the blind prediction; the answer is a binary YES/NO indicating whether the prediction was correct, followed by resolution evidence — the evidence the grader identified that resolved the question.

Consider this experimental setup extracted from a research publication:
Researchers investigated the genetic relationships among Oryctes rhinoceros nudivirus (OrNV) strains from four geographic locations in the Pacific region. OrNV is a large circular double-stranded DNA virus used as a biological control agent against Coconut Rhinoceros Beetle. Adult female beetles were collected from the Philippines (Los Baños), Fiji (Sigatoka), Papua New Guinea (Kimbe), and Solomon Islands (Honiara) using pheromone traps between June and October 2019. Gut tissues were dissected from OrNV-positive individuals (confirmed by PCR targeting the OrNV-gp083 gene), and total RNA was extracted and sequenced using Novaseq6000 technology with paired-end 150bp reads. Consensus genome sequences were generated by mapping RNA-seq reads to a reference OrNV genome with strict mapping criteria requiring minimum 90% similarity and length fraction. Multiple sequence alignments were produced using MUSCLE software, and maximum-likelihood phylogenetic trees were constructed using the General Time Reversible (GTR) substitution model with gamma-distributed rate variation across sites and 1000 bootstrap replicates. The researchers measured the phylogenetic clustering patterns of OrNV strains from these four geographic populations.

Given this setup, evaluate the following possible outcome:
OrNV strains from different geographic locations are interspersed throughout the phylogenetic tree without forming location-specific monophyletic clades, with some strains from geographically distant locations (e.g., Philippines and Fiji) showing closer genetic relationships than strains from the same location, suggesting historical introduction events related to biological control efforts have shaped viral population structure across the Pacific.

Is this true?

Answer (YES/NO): NO